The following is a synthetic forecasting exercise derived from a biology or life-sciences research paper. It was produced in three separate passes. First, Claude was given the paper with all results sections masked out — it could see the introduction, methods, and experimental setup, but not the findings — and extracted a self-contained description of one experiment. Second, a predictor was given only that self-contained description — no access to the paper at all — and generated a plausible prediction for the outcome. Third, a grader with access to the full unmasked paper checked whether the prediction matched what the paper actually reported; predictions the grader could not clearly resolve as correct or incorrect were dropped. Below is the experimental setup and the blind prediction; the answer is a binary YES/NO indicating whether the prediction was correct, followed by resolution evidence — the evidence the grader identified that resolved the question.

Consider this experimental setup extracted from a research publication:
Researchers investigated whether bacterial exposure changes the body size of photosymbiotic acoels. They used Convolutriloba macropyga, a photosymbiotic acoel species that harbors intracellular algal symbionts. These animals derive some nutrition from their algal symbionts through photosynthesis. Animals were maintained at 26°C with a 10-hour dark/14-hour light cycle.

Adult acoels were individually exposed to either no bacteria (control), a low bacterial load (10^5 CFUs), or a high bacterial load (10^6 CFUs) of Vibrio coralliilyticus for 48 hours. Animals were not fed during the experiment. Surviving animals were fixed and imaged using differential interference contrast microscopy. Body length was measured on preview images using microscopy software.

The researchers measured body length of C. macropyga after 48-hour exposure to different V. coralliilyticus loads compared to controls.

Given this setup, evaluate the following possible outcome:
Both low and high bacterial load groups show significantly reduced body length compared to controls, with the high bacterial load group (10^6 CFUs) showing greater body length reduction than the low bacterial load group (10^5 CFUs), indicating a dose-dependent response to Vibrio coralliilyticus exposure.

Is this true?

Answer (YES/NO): NO